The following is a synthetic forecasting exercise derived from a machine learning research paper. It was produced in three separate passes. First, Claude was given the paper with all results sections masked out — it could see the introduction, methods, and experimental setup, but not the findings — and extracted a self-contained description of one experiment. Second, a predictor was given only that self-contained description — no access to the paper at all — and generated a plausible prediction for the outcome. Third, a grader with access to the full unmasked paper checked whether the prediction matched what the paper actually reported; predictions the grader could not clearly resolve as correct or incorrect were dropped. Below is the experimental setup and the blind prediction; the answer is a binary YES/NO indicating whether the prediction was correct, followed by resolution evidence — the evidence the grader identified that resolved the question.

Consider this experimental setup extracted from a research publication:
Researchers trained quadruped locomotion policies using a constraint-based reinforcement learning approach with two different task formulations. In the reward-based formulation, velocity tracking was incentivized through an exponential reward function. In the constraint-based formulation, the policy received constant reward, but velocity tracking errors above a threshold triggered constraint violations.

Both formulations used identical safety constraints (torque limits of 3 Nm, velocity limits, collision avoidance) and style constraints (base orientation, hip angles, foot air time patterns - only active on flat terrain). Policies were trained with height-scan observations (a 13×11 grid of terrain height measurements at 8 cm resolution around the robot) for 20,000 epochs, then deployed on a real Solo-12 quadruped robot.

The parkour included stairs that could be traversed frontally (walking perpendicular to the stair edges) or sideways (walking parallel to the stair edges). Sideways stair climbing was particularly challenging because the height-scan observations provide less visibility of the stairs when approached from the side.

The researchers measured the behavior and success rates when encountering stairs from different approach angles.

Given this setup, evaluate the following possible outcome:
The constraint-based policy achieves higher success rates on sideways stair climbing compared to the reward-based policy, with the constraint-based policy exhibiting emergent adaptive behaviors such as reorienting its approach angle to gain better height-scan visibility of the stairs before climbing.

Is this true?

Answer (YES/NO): NO